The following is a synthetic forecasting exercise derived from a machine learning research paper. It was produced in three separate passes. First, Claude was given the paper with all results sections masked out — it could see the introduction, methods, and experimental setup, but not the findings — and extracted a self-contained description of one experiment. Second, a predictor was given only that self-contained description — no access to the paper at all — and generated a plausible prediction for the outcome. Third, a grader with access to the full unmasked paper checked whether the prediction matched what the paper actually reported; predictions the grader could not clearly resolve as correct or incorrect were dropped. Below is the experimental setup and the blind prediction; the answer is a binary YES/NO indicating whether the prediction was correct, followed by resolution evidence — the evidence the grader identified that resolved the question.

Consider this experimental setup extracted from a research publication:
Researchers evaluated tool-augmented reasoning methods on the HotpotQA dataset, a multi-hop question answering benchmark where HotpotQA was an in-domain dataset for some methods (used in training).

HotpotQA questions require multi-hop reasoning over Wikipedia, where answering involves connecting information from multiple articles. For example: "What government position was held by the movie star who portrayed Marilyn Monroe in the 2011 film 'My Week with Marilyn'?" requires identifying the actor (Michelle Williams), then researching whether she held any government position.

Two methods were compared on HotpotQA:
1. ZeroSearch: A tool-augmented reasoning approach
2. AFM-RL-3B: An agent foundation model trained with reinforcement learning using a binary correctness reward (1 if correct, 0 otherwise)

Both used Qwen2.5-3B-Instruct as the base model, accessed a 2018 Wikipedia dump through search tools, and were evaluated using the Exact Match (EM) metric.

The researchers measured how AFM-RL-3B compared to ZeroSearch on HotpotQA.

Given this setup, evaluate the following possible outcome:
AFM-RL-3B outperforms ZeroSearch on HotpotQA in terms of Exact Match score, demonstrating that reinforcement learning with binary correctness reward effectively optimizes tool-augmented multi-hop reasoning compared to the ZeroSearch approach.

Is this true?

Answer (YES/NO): YES